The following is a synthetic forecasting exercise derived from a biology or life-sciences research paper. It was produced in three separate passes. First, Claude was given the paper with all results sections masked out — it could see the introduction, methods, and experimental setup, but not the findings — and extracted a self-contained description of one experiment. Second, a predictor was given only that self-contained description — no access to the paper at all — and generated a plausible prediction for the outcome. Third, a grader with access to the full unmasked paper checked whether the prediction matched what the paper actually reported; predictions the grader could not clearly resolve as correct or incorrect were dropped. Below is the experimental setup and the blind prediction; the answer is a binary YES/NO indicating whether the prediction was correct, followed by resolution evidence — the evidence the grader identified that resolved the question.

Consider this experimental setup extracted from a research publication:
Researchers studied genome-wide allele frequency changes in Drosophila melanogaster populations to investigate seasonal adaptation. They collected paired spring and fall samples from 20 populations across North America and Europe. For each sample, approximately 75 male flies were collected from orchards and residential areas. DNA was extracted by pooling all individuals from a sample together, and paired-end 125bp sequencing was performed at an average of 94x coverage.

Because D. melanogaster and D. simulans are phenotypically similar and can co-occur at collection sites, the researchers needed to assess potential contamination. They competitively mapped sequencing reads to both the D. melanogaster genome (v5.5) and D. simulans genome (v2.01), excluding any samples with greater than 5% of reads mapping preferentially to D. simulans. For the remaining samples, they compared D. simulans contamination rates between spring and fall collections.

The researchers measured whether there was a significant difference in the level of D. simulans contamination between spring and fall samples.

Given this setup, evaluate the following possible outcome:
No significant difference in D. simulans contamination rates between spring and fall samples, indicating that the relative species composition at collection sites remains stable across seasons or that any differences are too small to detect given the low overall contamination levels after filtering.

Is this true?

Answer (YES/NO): YES